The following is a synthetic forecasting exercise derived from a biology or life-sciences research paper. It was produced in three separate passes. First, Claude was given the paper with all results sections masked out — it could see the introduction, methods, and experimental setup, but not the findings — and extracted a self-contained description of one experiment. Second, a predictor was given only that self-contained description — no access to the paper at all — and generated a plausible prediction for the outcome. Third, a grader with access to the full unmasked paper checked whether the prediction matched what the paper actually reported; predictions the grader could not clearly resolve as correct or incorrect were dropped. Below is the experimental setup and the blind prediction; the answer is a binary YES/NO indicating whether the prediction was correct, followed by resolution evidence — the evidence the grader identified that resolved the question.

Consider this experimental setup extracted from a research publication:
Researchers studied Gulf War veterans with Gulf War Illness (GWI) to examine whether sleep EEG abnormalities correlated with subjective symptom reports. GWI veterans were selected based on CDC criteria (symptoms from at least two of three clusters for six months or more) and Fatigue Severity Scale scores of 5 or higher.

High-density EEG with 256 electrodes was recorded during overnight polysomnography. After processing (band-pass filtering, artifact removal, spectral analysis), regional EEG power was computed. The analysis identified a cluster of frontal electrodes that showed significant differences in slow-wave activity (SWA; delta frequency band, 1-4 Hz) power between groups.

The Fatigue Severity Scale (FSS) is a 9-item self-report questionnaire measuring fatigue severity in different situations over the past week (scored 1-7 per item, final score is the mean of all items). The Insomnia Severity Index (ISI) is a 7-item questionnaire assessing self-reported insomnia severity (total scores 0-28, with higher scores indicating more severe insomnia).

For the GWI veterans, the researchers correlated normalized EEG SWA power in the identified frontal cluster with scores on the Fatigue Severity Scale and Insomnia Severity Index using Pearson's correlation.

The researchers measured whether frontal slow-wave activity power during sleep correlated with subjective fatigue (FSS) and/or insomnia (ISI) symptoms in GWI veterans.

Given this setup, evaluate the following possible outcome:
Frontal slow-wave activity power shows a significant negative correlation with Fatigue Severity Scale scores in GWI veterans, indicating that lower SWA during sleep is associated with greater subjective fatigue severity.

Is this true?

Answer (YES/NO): NO